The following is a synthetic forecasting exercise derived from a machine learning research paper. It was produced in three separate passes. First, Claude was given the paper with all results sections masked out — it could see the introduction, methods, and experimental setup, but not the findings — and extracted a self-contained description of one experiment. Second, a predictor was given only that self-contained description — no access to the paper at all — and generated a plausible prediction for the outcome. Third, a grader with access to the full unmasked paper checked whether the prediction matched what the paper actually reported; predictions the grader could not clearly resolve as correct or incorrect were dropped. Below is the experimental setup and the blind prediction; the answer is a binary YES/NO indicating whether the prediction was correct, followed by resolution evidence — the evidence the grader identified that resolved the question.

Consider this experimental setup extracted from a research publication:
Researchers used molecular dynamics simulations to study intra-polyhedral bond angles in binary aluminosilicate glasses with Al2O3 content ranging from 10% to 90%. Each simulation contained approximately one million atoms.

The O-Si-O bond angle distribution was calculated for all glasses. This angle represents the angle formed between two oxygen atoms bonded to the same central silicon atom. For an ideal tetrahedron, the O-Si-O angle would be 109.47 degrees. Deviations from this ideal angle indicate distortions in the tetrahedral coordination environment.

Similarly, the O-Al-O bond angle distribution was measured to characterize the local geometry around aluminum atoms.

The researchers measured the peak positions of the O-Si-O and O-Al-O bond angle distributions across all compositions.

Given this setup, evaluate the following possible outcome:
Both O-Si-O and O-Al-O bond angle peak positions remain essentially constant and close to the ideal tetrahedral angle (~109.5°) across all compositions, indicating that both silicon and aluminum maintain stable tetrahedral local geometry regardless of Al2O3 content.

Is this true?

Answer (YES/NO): NO